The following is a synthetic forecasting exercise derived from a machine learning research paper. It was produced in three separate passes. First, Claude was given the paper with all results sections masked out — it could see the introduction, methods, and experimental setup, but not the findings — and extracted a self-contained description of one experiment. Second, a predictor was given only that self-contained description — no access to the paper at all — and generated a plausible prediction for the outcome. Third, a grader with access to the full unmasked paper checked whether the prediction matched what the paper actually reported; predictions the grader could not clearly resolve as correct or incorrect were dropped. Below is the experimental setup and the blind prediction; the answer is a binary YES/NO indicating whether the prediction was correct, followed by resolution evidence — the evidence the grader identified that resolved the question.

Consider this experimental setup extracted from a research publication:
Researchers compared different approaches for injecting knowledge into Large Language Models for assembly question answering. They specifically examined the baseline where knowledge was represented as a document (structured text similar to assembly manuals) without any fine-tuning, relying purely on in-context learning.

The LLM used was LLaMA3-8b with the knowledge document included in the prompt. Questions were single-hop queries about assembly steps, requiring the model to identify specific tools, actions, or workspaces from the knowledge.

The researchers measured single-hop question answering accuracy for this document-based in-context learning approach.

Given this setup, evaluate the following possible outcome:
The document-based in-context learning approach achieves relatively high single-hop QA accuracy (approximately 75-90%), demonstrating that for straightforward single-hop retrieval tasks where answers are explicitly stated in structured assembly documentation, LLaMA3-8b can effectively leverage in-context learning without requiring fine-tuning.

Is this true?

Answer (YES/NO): NO